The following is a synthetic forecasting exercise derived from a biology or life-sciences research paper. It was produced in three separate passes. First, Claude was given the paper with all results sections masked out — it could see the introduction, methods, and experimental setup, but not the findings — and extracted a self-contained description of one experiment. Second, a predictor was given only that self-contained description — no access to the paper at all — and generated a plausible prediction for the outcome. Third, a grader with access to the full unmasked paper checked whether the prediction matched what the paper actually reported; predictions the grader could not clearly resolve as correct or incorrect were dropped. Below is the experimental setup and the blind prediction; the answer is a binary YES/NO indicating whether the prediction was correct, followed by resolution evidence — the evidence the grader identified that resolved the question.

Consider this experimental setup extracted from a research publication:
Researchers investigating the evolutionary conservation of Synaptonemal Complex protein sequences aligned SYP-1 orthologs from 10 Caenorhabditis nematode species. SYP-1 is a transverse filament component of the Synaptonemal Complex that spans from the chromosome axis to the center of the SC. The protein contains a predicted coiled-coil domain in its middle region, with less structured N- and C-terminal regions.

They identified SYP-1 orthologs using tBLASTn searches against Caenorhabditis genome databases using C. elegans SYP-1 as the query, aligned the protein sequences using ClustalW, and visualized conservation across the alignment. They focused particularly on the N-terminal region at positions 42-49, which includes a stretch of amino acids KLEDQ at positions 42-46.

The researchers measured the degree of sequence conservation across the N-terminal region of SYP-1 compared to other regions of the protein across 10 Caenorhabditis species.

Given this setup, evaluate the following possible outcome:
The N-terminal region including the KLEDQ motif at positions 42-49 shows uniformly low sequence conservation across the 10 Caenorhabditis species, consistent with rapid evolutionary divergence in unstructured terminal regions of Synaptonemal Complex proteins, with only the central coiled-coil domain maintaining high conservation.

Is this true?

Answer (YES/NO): NO